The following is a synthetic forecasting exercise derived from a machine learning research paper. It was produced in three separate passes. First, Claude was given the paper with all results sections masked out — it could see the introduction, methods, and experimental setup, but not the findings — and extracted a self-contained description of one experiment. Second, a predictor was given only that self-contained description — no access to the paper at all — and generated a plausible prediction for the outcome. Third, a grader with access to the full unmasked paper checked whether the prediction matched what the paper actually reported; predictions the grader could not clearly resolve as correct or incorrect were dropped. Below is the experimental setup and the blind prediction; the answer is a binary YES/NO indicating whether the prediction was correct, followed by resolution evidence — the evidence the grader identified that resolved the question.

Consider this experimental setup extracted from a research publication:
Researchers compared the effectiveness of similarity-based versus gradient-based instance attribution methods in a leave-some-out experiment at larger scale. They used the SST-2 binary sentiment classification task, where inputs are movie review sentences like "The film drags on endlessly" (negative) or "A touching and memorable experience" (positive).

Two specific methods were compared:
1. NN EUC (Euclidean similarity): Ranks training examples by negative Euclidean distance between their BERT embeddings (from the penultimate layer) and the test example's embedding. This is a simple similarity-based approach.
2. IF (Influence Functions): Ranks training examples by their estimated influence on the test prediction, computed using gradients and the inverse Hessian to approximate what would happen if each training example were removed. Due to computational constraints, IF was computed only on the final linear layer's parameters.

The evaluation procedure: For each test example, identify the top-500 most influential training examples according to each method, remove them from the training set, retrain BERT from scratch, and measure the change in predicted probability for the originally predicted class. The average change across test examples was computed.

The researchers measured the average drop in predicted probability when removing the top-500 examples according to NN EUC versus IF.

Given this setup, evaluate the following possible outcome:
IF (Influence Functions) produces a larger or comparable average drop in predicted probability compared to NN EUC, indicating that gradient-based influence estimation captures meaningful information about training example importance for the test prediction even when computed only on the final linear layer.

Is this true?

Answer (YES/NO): YES